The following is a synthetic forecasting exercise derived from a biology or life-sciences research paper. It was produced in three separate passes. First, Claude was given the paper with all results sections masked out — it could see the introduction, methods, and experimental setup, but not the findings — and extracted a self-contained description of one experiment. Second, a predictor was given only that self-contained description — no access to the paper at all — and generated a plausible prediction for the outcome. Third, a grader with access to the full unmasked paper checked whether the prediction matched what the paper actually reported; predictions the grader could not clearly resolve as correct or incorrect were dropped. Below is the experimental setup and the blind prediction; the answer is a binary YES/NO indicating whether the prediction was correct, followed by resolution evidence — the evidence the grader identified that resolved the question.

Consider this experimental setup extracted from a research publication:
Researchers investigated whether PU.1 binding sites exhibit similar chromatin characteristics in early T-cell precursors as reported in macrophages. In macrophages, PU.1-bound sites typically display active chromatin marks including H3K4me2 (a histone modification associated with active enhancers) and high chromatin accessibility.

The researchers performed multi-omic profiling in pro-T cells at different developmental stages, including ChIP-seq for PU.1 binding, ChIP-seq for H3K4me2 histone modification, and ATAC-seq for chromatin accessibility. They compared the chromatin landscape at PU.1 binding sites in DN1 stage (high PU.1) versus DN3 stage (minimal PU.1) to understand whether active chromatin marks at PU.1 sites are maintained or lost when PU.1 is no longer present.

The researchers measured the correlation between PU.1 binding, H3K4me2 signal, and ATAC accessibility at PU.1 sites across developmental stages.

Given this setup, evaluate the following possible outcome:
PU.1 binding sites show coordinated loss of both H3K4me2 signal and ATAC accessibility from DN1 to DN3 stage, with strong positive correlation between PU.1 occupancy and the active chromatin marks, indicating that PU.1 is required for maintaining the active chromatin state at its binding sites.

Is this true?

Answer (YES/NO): NO